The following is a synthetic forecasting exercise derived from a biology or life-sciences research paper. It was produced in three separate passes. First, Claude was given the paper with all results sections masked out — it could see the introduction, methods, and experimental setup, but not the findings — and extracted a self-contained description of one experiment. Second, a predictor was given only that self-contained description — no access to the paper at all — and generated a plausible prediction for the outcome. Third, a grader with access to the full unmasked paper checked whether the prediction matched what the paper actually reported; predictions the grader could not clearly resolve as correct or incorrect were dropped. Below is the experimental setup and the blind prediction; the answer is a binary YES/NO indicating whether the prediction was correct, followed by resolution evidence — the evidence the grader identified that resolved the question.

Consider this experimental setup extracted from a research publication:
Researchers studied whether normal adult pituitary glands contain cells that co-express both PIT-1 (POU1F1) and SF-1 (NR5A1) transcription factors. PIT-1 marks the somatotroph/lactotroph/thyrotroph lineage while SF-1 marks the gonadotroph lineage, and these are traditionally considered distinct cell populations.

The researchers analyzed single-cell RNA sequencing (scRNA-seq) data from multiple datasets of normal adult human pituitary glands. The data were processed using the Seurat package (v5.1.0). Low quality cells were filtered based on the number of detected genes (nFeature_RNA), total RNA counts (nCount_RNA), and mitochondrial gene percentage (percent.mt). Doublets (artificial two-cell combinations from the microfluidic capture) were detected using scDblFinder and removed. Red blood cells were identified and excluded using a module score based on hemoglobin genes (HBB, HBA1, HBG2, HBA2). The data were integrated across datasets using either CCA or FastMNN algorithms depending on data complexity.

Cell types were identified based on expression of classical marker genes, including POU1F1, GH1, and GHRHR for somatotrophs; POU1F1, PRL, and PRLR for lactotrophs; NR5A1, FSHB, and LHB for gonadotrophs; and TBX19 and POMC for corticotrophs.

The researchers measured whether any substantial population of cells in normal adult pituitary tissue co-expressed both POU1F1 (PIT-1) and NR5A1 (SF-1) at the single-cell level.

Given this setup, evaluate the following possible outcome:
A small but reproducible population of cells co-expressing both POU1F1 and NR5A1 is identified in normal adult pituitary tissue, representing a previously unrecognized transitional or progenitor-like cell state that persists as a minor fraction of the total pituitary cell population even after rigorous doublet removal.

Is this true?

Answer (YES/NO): YES